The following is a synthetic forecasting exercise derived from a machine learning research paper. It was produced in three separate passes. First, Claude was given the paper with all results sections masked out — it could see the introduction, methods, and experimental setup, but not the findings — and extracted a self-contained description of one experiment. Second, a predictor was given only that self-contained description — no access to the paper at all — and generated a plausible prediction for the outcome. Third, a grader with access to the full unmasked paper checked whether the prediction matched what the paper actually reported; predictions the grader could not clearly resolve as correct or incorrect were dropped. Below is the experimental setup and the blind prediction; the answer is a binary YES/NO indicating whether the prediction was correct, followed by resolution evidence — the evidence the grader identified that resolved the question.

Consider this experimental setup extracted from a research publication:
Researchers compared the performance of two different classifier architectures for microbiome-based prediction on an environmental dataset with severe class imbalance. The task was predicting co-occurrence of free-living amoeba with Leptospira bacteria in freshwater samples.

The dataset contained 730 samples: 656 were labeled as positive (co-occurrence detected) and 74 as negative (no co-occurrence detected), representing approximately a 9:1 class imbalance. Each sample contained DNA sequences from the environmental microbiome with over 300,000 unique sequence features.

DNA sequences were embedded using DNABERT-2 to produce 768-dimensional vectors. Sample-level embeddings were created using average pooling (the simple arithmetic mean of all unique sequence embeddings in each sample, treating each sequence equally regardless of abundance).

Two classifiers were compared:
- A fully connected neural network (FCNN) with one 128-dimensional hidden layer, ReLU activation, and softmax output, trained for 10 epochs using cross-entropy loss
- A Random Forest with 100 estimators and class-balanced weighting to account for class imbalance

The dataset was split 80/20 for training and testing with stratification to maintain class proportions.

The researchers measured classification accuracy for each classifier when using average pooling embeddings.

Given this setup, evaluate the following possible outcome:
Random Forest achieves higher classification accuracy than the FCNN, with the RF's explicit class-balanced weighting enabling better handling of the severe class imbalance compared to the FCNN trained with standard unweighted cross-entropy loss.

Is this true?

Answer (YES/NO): YES